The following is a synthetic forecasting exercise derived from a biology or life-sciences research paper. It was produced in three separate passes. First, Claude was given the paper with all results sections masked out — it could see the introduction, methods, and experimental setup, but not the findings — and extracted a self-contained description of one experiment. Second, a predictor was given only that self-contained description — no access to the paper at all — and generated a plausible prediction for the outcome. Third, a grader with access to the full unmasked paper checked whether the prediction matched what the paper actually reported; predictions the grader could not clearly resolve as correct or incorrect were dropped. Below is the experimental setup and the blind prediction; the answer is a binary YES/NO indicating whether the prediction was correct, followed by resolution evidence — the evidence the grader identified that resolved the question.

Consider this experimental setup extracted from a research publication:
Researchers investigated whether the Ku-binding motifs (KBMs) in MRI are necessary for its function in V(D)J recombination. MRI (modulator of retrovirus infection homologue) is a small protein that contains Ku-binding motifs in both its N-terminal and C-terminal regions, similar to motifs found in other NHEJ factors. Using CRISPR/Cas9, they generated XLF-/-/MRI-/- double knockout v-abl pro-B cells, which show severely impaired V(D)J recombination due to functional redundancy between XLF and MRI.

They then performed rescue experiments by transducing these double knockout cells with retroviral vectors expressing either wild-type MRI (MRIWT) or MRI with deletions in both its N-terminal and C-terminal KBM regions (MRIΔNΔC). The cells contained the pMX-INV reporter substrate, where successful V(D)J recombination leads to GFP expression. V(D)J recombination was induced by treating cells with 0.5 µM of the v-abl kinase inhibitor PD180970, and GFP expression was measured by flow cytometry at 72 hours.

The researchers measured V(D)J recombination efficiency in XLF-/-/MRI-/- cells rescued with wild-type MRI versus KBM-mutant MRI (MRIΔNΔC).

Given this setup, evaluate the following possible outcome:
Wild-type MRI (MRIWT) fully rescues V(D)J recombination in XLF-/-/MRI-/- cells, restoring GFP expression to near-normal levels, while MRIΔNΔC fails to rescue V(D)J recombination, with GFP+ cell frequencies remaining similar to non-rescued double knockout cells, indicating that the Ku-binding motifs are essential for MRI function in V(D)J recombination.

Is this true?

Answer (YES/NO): NO